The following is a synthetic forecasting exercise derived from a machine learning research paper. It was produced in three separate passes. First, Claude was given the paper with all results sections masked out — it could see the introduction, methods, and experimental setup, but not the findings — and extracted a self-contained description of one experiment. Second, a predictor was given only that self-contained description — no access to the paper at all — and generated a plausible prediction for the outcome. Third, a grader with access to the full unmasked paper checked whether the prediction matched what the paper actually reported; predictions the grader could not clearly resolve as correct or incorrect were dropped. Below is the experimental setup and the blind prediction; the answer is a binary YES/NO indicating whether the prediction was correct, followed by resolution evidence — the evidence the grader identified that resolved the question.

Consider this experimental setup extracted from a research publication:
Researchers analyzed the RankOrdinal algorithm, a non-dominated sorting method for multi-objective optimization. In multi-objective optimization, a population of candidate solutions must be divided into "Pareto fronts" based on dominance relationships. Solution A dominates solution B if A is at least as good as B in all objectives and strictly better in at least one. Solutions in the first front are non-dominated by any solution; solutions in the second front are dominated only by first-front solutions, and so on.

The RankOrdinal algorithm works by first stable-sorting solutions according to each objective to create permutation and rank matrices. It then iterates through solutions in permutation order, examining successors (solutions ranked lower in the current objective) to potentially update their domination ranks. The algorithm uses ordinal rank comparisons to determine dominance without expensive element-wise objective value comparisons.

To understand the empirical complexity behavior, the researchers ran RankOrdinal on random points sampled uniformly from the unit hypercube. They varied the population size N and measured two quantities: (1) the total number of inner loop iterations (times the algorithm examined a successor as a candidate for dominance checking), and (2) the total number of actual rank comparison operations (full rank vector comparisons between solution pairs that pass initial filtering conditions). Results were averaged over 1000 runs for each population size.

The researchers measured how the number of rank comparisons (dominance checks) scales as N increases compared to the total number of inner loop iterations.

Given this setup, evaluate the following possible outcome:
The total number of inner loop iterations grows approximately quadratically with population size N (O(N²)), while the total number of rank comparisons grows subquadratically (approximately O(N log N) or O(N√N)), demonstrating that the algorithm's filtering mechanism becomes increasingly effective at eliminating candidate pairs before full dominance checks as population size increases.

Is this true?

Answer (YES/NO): YES